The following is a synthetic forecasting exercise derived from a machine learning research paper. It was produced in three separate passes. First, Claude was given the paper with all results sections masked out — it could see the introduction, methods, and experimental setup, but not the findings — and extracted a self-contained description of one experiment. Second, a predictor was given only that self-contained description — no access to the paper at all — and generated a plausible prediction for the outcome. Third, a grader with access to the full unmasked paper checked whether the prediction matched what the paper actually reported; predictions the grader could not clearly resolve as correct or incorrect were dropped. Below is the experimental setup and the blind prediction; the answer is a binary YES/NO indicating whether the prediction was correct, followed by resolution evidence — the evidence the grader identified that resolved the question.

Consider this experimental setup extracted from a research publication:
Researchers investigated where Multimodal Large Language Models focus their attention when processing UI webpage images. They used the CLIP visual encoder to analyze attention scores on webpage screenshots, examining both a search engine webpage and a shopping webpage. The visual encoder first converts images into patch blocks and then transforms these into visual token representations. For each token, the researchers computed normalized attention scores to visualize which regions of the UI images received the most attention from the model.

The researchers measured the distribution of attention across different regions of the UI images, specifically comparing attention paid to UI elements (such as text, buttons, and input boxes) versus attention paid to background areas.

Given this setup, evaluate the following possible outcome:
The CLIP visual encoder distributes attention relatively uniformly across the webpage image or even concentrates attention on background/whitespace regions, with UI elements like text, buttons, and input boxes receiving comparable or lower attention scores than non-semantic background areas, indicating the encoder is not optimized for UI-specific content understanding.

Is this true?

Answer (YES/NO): YES